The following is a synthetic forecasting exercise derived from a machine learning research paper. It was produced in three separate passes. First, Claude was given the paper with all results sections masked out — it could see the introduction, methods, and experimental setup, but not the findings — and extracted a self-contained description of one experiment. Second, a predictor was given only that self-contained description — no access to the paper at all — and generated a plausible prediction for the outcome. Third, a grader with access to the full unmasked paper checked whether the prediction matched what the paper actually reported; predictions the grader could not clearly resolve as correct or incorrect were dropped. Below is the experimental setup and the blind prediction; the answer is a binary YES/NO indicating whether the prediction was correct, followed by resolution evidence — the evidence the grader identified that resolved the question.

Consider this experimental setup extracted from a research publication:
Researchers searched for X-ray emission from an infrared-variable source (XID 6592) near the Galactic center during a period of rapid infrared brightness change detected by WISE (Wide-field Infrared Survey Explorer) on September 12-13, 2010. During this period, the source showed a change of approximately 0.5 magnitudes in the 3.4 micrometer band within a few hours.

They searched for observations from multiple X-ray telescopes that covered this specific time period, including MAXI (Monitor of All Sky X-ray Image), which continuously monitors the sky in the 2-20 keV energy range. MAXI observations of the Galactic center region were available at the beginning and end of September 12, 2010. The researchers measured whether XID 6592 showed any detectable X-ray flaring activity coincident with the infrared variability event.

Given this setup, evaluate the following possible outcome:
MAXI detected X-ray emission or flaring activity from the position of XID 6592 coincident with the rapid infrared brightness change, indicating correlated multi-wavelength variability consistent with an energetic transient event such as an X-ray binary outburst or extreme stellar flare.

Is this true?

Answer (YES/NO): NO